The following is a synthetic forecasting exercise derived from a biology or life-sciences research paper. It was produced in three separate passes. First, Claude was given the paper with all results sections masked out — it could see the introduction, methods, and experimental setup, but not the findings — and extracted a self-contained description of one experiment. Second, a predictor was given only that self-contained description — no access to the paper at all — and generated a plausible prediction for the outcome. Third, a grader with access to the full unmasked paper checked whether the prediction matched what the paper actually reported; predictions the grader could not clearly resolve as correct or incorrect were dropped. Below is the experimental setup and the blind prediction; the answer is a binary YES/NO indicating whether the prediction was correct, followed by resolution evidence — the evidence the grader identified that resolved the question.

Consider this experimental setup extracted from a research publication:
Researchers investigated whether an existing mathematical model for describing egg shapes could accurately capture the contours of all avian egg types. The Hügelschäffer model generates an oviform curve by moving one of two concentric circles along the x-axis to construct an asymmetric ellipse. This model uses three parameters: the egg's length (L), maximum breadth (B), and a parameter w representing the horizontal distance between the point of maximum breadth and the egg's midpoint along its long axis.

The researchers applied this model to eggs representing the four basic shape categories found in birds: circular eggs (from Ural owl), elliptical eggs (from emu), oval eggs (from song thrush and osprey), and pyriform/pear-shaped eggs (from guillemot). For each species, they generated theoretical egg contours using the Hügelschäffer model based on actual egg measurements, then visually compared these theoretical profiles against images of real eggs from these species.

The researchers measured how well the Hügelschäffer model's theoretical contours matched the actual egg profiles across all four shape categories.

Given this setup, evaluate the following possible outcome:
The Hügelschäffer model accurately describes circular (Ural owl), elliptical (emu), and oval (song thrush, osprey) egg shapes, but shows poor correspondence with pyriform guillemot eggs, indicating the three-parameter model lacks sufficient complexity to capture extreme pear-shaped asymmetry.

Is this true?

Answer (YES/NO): YES